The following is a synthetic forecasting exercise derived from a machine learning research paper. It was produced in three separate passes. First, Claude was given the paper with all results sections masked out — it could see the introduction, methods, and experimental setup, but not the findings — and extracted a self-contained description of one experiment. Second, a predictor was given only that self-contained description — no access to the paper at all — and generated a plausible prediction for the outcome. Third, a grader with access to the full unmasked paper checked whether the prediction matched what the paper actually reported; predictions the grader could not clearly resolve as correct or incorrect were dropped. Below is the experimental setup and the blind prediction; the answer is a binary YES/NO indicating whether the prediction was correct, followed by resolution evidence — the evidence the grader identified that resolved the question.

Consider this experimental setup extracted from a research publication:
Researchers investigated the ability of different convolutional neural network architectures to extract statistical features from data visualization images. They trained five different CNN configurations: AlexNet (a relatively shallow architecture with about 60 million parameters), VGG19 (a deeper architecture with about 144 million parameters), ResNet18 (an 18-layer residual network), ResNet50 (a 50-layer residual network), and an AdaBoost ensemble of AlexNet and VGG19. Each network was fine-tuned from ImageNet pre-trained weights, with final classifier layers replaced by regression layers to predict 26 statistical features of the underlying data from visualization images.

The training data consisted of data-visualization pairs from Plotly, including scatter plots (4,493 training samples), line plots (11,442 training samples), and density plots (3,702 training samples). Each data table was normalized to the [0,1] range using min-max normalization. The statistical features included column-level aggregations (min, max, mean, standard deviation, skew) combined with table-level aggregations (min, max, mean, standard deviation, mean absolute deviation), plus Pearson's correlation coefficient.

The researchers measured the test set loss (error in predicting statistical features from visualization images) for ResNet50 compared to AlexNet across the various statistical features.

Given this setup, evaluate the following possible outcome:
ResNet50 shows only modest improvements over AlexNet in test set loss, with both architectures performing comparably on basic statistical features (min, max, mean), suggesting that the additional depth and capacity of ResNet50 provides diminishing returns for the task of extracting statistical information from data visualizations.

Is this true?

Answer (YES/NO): NO